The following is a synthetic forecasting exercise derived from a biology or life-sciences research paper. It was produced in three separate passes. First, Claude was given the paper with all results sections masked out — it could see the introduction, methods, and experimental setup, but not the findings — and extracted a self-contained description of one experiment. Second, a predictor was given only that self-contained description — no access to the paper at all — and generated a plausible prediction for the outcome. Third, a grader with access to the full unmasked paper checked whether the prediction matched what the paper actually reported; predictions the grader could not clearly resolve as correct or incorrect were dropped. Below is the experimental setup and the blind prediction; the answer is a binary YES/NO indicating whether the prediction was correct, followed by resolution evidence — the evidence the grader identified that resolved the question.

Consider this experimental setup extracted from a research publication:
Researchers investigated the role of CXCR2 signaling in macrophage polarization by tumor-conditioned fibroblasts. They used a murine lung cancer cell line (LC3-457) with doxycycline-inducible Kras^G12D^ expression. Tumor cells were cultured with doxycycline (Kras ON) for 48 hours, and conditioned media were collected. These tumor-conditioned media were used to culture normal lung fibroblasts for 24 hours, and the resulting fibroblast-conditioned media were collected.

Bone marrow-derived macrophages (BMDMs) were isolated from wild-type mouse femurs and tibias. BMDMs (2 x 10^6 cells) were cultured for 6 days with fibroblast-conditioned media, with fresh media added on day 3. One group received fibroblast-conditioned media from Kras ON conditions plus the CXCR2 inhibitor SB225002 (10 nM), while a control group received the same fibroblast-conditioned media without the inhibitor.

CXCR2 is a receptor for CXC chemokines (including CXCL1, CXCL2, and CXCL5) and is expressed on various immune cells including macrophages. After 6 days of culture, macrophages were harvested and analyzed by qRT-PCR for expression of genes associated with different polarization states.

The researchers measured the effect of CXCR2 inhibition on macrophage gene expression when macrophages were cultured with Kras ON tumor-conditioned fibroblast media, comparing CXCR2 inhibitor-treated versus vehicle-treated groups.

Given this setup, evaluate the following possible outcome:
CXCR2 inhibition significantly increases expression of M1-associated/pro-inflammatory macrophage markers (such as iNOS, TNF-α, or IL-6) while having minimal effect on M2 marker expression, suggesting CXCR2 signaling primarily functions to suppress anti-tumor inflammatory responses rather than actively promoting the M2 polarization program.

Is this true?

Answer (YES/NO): NO